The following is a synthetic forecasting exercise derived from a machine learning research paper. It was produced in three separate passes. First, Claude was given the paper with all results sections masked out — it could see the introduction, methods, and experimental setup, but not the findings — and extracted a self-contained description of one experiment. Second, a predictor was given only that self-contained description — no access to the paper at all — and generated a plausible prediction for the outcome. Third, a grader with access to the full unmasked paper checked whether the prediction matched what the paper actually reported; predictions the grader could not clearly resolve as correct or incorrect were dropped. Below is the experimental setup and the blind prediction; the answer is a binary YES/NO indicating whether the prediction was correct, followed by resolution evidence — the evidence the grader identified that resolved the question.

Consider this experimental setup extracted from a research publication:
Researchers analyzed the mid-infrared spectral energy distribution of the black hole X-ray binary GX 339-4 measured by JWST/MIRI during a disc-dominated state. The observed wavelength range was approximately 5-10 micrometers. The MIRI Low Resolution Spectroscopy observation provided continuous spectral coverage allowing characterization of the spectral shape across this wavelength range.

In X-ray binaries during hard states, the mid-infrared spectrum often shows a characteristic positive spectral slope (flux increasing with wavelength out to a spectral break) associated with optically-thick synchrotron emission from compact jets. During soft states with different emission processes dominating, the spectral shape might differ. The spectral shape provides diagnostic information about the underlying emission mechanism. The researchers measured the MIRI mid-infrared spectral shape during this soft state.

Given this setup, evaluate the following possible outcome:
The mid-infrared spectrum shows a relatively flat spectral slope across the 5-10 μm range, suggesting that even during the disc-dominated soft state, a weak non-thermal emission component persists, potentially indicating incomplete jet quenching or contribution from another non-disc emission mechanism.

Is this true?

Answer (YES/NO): YES